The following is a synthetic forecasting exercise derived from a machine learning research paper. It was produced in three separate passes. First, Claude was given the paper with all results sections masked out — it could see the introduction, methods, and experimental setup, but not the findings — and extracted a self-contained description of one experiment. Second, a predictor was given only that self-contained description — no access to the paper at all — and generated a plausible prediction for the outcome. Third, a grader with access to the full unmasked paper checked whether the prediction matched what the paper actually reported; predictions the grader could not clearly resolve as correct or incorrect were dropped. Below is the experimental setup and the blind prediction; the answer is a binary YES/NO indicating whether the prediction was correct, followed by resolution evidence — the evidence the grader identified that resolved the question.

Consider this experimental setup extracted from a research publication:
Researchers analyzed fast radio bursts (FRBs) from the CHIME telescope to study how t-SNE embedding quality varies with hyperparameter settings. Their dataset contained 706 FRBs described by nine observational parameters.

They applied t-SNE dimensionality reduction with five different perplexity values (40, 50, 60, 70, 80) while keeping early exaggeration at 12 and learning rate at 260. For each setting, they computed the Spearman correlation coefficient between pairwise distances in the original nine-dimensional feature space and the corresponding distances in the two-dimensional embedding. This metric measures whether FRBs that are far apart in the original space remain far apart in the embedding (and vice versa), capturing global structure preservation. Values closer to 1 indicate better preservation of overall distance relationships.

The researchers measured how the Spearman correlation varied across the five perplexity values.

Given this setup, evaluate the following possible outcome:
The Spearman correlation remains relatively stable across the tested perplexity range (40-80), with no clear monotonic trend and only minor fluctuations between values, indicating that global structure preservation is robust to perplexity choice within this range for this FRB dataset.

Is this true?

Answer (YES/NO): YES